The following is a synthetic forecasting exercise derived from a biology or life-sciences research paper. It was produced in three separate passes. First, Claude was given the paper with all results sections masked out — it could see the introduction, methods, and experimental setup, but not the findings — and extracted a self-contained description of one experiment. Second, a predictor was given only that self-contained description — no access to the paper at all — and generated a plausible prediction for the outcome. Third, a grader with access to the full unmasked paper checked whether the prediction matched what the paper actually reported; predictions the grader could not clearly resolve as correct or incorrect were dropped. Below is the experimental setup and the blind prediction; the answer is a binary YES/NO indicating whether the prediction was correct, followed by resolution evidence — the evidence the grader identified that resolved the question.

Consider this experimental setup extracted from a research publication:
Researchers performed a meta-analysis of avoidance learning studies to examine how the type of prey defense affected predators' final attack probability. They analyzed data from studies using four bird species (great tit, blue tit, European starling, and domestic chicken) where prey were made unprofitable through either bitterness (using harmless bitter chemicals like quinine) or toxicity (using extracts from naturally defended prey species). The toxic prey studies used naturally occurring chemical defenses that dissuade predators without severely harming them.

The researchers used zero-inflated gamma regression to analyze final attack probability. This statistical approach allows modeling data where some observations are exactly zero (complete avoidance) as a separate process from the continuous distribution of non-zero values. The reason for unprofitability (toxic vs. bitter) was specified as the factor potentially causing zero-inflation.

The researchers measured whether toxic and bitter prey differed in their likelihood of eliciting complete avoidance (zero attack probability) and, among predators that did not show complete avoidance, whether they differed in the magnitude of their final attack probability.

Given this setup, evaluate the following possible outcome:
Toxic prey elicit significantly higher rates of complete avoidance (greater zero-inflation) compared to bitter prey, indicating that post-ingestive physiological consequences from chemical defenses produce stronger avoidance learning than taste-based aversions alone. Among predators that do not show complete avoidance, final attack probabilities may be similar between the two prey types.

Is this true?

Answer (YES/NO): YES